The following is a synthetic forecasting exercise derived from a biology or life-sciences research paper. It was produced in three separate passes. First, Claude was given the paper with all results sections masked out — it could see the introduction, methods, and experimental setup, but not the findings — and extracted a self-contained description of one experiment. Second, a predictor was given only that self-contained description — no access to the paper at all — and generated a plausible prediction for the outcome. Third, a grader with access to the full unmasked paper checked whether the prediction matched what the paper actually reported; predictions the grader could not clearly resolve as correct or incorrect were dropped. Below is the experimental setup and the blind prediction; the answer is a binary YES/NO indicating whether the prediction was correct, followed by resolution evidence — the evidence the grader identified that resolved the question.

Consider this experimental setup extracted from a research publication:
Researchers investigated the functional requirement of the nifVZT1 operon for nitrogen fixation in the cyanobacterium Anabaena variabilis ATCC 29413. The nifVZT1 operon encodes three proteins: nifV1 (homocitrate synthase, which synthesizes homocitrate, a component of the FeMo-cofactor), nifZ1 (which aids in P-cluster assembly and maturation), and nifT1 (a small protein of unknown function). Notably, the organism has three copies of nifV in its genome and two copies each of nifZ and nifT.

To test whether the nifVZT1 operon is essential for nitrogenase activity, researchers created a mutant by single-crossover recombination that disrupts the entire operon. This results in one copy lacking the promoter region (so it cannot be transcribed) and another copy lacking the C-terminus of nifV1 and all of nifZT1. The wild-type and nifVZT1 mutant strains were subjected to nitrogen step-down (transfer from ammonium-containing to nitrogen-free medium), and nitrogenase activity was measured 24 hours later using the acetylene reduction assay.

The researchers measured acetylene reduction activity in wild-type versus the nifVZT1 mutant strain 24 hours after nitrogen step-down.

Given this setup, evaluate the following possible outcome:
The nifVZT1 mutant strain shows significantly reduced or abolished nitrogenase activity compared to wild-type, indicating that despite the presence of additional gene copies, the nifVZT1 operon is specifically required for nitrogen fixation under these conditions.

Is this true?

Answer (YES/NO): NO